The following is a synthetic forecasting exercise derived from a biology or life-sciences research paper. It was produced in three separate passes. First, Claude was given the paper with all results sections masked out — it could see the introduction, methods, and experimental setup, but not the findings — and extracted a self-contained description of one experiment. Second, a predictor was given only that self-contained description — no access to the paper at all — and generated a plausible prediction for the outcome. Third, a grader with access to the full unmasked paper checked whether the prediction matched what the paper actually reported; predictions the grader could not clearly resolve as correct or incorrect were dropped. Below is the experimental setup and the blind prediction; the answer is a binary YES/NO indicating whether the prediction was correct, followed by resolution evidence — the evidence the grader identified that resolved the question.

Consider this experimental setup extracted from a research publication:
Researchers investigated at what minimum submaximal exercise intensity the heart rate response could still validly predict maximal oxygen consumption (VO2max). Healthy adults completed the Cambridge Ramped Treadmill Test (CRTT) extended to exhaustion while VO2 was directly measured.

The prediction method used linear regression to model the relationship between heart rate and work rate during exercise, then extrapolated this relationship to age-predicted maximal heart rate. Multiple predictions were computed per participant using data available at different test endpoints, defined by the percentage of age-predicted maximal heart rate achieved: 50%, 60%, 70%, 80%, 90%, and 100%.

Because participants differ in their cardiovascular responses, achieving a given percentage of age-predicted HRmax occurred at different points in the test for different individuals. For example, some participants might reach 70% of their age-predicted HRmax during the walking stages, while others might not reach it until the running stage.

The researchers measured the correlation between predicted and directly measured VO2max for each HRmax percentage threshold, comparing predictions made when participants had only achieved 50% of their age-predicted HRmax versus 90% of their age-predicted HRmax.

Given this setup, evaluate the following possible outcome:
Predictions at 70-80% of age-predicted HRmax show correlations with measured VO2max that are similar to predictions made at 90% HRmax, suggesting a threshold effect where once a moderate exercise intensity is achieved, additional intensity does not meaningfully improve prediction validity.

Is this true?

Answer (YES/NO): NO